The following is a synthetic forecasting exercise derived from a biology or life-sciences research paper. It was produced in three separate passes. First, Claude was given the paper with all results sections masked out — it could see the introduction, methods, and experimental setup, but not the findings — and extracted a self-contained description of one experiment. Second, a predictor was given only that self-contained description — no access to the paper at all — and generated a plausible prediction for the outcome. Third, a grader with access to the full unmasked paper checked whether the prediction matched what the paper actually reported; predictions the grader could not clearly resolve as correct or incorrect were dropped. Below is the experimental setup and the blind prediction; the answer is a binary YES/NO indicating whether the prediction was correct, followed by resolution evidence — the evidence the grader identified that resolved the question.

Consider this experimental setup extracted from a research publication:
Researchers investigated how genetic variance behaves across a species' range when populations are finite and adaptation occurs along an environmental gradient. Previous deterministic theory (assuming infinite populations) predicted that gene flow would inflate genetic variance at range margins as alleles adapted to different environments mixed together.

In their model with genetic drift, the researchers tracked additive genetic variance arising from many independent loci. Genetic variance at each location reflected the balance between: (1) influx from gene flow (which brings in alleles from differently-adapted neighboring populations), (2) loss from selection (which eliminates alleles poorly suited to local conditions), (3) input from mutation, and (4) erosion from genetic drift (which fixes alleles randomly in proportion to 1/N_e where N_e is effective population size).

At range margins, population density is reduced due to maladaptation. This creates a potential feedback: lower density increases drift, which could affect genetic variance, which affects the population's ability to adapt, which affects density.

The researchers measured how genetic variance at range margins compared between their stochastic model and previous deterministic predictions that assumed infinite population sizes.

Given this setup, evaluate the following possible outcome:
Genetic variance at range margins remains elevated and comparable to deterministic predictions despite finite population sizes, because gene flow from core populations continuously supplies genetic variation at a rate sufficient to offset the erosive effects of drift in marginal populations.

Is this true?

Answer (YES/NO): NO